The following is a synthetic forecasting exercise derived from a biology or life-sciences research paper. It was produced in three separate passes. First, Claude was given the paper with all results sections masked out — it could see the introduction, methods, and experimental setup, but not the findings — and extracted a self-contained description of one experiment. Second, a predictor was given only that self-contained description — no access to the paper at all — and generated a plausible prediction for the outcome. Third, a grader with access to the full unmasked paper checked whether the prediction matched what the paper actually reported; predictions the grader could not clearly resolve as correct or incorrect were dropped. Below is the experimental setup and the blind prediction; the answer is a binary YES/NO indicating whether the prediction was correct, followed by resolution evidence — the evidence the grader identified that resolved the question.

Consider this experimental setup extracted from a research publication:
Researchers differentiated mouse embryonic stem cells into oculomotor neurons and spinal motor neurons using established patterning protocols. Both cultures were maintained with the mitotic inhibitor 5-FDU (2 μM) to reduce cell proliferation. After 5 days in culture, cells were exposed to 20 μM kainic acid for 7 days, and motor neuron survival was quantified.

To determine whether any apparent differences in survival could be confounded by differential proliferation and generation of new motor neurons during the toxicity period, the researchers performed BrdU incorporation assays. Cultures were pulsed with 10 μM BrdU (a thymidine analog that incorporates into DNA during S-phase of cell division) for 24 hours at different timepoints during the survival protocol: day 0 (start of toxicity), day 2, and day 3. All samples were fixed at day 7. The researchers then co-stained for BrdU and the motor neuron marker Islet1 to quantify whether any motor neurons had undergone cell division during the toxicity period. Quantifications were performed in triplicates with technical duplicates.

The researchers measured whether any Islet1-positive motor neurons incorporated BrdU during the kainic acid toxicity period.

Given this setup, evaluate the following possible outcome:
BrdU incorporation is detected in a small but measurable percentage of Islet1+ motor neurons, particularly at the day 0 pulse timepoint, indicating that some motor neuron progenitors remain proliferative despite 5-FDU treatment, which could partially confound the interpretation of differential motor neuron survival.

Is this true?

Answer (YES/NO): NO